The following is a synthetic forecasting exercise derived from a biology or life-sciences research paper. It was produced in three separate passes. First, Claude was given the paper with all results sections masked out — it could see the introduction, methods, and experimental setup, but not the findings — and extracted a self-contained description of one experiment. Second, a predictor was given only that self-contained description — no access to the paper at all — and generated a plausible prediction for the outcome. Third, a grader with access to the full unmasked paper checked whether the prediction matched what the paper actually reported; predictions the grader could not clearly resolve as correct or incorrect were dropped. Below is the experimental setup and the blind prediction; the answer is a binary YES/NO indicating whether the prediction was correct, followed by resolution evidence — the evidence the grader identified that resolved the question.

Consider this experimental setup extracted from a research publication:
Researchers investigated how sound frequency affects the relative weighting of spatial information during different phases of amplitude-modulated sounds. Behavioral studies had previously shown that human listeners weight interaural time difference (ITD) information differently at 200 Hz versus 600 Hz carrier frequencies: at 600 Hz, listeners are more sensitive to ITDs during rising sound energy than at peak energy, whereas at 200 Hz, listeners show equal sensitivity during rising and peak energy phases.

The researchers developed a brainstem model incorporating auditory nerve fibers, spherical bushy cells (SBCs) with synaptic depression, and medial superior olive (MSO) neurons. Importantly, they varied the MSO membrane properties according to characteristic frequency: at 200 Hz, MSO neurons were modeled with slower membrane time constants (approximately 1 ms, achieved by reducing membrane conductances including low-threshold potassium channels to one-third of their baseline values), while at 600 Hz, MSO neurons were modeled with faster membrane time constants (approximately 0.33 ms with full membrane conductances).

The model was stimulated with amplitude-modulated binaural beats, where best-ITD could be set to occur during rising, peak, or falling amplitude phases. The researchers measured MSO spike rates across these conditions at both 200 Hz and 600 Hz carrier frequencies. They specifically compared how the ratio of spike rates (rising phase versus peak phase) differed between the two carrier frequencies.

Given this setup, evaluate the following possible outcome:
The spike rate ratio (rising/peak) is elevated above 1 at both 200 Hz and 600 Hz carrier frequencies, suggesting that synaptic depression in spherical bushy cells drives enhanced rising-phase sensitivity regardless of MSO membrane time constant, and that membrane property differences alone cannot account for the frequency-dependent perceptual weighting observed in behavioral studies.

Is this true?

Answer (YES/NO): NO